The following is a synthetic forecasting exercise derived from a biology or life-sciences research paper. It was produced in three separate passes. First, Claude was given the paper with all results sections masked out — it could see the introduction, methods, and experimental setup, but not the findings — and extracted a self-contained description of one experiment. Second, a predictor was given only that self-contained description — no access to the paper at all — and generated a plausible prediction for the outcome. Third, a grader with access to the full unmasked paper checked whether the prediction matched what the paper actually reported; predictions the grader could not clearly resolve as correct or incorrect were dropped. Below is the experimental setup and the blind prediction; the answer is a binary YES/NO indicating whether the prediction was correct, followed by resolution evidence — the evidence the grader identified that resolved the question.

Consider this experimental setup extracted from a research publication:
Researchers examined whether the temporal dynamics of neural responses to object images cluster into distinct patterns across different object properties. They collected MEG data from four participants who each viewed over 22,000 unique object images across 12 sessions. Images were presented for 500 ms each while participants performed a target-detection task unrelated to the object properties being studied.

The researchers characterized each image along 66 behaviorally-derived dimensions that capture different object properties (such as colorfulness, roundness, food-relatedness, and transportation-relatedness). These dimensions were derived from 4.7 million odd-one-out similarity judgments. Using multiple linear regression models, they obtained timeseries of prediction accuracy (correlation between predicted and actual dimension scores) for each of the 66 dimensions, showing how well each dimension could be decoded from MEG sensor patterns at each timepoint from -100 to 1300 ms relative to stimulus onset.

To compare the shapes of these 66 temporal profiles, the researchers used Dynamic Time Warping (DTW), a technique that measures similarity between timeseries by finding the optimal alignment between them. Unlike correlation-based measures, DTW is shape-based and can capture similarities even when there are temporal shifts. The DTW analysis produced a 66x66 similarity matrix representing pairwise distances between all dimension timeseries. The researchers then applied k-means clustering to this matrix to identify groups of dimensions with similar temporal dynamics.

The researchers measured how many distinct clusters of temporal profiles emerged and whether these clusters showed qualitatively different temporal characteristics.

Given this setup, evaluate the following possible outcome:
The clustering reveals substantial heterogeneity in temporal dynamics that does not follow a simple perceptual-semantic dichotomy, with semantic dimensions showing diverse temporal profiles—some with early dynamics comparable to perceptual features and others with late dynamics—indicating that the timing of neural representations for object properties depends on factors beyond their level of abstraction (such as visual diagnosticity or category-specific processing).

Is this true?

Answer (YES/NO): NO